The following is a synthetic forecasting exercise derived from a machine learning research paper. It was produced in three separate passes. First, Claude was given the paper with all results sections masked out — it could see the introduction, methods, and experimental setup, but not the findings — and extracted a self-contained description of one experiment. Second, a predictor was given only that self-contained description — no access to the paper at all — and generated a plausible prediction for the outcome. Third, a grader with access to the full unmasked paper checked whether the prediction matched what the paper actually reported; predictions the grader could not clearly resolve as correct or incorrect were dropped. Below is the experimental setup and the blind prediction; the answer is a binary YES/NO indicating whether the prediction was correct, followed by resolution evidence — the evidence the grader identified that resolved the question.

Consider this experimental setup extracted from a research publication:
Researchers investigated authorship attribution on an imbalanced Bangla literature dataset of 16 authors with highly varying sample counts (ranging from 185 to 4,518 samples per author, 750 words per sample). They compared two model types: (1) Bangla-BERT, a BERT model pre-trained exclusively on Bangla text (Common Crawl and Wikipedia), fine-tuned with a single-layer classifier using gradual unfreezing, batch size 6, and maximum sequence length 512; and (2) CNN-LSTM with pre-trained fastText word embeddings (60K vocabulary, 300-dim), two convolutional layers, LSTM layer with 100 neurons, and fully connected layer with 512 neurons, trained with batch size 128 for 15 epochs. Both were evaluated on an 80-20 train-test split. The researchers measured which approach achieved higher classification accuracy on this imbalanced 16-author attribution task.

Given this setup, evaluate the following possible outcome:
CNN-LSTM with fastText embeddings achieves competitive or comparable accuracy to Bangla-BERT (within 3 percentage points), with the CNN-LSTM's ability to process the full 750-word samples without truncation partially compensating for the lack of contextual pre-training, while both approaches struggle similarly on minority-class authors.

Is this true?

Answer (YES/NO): YES